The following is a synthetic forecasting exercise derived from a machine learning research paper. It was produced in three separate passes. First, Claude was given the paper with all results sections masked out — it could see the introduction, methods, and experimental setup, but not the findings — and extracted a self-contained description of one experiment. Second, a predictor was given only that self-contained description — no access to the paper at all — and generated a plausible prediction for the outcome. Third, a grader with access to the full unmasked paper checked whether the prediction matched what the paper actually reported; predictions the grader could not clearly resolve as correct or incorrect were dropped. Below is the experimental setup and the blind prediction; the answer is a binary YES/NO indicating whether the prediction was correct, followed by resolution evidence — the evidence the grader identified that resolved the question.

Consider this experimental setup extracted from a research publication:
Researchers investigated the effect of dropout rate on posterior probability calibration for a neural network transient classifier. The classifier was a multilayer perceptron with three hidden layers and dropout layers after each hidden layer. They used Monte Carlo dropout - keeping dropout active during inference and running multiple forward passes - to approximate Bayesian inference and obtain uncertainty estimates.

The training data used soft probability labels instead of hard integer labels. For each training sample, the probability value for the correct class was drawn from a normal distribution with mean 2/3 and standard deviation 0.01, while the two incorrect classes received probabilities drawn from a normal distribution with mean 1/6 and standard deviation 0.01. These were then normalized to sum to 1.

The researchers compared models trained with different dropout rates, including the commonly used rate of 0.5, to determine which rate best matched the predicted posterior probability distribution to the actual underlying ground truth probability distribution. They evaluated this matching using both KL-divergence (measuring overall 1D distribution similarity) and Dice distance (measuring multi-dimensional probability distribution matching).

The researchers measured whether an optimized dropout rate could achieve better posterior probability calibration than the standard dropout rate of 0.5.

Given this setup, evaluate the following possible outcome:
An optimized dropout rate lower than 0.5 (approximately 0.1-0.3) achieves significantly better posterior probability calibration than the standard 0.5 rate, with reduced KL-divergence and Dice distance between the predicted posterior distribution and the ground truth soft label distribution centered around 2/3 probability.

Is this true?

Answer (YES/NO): NO